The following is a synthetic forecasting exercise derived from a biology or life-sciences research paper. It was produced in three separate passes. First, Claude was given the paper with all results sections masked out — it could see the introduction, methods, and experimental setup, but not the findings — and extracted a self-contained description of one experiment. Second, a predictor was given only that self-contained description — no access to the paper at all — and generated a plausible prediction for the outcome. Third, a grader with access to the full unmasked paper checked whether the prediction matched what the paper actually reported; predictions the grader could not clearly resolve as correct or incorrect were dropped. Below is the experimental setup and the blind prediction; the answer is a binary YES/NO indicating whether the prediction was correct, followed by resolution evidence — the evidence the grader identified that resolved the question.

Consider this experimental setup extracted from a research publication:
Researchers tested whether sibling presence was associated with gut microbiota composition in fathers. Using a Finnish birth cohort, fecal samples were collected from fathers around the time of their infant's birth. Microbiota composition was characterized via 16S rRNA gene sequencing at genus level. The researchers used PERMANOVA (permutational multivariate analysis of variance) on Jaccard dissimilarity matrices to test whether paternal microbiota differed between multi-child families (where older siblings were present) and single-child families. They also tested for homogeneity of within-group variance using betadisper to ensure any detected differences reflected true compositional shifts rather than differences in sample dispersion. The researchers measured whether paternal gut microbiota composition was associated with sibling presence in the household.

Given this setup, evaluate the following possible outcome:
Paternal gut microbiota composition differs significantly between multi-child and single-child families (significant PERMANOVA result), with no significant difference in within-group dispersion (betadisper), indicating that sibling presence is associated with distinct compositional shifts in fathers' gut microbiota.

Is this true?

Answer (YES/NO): YES